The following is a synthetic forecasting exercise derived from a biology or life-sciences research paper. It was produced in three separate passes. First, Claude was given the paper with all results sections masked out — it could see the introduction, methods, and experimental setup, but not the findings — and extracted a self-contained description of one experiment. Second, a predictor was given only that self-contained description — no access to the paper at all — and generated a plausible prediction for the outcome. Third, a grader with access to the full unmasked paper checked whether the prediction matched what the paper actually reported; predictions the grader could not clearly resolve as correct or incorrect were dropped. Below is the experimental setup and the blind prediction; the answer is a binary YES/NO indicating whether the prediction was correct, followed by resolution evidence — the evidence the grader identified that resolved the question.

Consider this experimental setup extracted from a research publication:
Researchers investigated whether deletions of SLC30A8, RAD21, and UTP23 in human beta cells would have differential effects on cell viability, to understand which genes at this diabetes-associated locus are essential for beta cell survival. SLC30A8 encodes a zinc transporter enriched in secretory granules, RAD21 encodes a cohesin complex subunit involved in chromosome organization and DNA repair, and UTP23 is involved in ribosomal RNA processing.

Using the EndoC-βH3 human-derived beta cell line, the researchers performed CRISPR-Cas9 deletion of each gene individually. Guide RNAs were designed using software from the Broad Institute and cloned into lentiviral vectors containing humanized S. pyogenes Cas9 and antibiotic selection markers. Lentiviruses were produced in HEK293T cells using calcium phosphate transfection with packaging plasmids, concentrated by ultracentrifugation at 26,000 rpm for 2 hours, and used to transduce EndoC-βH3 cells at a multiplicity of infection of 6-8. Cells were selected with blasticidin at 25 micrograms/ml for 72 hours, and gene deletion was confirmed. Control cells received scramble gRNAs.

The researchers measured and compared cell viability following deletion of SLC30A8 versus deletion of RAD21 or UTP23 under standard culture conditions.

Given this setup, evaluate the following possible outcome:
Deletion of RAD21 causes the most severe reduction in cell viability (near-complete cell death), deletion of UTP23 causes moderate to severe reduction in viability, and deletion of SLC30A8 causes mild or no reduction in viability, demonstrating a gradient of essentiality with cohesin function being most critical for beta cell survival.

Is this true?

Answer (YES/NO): NO